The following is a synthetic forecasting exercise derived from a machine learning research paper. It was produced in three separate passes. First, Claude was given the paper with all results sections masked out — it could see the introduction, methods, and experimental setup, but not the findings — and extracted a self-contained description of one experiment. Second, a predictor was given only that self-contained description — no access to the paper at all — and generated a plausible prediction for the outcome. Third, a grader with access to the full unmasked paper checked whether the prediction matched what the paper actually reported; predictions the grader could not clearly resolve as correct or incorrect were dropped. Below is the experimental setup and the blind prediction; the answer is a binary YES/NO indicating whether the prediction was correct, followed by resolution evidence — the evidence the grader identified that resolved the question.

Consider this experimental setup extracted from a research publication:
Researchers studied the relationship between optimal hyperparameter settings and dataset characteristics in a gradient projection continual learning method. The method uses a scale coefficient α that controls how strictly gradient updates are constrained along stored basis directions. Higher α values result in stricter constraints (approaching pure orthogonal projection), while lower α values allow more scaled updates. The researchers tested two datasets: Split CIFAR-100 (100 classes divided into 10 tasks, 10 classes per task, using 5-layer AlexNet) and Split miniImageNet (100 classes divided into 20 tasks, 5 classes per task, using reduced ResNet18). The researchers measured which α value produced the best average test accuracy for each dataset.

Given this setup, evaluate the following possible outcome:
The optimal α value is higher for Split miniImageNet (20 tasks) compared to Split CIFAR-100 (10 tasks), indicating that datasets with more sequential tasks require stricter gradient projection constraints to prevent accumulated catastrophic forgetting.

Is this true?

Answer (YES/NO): NO